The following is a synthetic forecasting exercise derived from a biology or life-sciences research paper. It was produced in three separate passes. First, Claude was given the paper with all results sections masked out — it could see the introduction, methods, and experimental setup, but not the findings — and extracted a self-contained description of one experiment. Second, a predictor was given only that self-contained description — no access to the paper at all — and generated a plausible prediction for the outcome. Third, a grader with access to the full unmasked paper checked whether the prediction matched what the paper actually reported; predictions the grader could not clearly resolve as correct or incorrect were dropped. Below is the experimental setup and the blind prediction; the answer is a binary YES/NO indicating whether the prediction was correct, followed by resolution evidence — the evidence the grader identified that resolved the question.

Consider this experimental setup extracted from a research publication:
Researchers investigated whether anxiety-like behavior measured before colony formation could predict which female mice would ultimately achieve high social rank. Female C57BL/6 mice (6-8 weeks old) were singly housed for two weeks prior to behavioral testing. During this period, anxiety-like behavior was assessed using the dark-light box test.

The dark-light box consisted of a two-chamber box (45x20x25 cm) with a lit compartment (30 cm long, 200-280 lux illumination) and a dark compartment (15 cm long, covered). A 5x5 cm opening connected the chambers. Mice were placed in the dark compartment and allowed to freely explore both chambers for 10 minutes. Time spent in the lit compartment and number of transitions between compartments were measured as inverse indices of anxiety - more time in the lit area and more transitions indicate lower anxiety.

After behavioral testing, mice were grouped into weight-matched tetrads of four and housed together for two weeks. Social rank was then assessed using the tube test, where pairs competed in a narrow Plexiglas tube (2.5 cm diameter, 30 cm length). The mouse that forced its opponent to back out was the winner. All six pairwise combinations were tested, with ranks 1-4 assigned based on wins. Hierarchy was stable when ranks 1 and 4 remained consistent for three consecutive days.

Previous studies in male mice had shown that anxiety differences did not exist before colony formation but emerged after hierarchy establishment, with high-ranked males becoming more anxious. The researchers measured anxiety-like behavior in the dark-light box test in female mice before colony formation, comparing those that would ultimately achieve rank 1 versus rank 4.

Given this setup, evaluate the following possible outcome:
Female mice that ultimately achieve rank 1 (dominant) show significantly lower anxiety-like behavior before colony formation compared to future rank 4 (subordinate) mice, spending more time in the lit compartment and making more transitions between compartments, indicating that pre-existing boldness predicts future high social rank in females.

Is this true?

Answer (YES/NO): NO